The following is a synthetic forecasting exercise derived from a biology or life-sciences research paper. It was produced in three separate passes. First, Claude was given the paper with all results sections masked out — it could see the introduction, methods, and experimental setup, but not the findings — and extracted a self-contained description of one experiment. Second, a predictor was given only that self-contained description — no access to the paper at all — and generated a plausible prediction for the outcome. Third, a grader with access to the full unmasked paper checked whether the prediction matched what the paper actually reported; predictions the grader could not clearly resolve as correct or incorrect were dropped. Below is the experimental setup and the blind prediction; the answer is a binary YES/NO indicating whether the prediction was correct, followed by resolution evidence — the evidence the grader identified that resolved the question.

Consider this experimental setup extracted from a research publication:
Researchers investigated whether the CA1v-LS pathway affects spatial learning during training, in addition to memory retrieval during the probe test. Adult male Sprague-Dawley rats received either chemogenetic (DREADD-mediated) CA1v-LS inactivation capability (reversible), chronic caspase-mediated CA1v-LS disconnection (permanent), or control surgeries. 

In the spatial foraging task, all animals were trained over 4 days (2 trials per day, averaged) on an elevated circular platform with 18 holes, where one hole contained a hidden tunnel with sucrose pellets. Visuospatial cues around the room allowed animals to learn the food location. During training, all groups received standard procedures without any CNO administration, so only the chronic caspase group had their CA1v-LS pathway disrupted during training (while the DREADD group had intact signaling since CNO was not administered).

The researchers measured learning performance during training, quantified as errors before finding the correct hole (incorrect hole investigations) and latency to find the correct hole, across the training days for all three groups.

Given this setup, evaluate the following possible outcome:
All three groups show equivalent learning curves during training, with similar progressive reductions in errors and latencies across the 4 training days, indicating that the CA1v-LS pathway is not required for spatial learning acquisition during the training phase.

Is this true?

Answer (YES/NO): YES